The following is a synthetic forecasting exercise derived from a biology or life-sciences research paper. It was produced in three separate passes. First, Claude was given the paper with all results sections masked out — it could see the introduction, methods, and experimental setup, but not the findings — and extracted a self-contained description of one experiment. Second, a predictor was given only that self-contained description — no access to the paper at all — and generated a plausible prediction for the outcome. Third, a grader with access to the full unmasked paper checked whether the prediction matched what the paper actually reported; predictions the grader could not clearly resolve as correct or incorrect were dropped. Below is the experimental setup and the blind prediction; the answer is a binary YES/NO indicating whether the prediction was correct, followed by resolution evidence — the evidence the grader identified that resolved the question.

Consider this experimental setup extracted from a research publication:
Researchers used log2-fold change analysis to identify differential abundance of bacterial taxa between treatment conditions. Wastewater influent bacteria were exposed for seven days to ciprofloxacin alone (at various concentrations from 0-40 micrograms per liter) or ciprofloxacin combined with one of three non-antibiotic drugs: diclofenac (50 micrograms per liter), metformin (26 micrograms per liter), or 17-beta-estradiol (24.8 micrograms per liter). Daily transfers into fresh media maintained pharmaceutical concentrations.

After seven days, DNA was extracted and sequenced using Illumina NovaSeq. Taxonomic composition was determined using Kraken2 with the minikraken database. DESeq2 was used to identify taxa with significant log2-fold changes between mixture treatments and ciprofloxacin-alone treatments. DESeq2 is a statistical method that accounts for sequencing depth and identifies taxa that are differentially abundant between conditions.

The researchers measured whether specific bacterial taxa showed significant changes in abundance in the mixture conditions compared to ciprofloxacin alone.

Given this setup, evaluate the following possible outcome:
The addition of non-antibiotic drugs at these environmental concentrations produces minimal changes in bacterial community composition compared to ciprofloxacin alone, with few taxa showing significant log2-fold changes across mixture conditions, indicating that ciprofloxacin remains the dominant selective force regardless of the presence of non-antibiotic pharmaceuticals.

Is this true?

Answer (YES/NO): NO